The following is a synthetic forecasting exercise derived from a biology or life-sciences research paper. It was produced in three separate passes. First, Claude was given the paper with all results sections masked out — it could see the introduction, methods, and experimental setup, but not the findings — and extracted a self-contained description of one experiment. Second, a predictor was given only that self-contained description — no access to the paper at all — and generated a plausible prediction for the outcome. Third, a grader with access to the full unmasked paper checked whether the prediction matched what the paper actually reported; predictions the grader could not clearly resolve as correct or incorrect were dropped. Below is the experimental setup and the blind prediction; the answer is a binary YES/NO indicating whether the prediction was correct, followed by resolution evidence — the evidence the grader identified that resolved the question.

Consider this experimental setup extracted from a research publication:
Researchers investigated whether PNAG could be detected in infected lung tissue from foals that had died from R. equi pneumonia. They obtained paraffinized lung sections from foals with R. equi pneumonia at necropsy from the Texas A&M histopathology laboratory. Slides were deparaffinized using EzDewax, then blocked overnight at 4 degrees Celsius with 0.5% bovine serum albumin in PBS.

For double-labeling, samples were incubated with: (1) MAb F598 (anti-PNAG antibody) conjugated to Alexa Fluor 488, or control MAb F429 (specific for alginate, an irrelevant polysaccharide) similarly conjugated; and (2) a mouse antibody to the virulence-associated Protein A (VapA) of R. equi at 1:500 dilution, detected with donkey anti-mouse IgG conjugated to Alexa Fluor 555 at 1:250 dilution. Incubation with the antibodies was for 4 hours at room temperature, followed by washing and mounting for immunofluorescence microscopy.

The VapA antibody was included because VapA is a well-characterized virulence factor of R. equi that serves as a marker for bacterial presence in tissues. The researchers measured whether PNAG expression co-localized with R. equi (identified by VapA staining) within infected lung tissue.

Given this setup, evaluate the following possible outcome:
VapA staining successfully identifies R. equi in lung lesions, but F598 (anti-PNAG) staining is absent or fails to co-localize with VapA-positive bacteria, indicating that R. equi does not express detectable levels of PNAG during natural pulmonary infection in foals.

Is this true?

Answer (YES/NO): NO